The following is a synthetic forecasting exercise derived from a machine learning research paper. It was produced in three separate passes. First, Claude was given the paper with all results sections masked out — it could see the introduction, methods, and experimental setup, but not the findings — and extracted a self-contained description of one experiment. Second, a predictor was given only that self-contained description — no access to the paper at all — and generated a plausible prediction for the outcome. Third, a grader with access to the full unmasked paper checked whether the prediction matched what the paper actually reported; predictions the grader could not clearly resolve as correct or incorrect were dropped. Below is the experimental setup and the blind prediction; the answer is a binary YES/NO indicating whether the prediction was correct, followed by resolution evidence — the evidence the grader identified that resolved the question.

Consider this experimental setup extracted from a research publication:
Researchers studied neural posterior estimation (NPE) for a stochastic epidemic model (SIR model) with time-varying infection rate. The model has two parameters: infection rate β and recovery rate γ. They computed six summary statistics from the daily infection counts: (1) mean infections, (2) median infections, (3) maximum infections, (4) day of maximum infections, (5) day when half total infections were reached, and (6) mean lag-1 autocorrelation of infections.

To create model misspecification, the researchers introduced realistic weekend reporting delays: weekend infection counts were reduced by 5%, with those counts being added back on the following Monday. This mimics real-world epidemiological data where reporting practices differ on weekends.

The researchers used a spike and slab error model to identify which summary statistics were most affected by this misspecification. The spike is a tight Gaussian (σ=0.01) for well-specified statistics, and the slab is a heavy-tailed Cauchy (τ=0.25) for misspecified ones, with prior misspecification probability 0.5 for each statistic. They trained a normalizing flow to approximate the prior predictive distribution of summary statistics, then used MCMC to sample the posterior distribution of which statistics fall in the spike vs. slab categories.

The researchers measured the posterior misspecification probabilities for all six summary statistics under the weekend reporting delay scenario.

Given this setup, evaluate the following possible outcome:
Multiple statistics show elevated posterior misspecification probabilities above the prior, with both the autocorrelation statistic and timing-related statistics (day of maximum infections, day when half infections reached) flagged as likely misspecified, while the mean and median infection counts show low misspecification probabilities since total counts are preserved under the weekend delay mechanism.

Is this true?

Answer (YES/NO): NO